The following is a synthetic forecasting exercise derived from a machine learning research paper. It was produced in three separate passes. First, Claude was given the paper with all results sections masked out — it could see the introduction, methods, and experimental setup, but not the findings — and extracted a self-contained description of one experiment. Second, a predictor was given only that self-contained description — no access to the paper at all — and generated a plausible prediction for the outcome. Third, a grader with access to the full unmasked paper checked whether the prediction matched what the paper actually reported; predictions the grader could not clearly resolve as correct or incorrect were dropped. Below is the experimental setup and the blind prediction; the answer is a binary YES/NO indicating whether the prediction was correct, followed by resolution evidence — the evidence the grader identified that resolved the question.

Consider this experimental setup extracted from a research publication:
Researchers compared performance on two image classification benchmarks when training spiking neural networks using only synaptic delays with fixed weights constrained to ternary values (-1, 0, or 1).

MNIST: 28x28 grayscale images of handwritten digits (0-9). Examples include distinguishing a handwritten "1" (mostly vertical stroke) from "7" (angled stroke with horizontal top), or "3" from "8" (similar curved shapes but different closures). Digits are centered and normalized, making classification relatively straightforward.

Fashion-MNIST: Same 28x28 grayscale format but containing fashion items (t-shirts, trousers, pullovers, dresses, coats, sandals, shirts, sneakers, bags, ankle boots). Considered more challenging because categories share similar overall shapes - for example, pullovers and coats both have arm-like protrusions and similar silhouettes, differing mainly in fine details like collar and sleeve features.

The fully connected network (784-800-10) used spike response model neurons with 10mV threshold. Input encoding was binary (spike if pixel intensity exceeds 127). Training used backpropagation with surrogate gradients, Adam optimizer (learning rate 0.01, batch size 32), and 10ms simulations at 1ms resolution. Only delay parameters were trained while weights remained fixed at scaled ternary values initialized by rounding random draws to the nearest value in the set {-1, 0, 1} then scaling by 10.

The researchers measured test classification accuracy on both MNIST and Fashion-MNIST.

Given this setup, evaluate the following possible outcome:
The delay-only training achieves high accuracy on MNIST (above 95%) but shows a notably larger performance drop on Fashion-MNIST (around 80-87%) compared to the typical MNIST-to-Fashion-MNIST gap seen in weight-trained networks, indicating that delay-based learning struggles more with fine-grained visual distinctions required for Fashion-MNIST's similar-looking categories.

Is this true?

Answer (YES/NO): NO